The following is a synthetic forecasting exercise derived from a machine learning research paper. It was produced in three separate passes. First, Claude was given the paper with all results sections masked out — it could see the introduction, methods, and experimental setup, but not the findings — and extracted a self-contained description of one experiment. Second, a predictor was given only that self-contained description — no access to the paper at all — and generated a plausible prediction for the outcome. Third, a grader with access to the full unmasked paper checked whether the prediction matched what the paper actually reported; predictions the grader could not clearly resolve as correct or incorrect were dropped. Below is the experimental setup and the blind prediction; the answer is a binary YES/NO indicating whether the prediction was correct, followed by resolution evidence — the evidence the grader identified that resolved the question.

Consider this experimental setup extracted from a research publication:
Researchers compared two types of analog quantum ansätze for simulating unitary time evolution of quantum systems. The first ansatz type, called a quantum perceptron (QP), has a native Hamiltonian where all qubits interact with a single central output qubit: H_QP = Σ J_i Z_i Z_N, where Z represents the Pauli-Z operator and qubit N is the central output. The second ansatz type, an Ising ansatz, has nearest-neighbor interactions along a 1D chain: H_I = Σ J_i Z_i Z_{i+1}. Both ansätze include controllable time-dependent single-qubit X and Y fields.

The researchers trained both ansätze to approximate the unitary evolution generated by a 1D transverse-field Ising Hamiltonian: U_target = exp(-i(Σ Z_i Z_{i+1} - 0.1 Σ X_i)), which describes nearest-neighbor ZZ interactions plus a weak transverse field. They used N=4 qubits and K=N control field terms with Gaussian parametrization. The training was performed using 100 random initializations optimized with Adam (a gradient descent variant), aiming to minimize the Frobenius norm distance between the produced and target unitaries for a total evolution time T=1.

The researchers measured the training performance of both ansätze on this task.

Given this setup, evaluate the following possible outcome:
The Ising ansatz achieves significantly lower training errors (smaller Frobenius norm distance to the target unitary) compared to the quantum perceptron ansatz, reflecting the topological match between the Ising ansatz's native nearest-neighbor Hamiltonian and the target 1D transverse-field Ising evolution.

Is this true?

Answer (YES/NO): YES